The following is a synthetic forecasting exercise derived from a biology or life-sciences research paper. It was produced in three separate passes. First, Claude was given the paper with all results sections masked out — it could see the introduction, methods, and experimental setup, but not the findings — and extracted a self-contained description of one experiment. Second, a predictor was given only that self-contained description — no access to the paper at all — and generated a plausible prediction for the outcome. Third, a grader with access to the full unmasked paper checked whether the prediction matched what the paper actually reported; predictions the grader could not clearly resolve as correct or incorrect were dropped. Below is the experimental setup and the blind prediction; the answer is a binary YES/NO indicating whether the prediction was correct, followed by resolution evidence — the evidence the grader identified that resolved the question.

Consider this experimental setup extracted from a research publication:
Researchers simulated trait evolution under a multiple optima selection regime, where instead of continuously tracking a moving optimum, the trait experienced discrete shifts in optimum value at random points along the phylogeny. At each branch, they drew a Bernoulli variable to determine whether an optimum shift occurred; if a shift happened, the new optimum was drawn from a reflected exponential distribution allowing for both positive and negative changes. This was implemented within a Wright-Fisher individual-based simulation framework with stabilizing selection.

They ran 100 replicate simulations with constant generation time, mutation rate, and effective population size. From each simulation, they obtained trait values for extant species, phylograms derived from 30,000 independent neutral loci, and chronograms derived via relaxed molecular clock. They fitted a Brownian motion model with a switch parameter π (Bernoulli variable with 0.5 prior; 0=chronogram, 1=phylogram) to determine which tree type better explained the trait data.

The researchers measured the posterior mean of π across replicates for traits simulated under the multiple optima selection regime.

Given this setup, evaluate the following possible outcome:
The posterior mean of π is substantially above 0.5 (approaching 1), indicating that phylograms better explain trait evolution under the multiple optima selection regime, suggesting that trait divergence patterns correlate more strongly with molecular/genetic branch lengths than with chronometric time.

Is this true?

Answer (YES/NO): NO